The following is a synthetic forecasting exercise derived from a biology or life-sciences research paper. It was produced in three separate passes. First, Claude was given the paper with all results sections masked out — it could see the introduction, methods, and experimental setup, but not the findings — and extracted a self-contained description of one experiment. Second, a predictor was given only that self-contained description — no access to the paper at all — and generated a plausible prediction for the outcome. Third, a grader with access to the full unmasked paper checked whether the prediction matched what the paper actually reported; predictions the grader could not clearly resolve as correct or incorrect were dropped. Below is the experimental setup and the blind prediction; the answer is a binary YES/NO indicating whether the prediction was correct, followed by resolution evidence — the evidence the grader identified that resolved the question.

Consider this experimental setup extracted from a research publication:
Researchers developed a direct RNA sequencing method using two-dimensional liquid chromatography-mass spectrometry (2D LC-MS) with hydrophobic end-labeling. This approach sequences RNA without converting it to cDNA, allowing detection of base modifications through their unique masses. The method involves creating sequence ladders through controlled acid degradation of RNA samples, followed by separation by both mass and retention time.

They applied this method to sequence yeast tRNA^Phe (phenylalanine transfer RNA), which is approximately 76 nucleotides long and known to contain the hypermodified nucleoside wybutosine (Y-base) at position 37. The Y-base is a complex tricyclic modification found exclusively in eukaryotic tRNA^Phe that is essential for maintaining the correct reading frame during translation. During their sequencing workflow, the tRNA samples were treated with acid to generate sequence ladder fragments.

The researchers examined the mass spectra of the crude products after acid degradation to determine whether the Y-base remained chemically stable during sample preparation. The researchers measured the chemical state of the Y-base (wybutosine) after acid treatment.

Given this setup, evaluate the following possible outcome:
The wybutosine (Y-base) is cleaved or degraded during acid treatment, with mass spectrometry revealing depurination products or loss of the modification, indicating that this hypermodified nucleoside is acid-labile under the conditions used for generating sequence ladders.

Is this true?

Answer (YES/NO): YES